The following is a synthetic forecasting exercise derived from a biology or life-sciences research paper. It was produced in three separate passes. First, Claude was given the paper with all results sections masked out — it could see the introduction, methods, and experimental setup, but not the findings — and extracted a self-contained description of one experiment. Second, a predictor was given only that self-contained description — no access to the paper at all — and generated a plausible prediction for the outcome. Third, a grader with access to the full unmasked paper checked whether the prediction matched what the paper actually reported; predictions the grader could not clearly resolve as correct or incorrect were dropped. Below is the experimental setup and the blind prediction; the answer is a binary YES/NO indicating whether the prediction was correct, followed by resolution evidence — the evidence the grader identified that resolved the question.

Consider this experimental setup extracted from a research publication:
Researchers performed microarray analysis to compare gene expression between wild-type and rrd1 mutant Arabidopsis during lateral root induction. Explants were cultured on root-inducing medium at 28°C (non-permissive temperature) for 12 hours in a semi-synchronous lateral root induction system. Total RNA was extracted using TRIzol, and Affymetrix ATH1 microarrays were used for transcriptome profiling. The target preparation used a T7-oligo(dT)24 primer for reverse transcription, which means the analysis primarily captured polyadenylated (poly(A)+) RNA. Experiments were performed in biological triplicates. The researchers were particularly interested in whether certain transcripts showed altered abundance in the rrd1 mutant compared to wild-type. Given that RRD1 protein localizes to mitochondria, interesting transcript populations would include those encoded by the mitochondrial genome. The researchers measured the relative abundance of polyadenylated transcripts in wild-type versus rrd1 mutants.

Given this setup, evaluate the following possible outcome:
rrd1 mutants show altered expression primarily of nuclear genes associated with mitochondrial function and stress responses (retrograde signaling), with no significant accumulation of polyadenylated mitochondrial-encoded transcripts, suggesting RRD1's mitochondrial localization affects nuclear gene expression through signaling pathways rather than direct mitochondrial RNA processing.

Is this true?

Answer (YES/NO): NO